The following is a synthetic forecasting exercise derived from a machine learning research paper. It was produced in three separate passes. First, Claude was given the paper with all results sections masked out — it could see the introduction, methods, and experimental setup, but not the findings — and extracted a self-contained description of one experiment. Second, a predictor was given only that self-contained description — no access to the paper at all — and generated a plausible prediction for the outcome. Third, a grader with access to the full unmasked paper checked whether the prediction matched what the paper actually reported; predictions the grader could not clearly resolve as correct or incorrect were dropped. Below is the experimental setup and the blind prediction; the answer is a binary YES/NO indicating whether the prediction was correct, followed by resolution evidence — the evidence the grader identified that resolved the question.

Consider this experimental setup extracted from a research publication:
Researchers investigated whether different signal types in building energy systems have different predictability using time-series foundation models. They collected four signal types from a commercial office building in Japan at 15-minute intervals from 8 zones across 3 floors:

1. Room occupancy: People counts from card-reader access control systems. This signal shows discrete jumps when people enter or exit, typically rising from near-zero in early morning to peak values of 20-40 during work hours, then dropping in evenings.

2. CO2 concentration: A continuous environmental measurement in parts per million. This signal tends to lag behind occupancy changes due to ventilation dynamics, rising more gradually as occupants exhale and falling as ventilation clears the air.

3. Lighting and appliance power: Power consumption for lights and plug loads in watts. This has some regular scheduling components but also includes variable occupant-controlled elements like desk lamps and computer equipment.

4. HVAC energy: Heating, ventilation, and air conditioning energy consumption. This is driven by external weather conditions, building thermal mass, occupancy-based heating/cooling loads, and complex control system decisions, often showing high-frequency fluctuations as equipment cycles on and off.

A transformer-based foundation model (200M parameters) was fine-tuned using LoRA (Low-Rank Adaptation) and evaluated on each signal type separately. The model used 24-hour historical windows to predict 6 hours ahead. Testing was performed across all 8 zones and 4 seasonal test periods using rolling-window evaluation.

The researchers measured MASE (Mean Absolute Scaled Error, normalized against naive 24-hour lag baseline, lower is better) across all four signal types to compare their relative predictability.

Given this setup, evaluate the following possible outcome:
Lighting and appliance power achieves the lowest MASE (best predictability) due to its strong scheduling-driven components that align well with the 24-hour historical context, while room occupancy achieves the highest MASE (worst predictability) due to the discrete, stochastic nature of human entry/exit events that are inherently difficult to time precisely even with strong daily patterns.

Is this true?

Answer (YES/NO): NO